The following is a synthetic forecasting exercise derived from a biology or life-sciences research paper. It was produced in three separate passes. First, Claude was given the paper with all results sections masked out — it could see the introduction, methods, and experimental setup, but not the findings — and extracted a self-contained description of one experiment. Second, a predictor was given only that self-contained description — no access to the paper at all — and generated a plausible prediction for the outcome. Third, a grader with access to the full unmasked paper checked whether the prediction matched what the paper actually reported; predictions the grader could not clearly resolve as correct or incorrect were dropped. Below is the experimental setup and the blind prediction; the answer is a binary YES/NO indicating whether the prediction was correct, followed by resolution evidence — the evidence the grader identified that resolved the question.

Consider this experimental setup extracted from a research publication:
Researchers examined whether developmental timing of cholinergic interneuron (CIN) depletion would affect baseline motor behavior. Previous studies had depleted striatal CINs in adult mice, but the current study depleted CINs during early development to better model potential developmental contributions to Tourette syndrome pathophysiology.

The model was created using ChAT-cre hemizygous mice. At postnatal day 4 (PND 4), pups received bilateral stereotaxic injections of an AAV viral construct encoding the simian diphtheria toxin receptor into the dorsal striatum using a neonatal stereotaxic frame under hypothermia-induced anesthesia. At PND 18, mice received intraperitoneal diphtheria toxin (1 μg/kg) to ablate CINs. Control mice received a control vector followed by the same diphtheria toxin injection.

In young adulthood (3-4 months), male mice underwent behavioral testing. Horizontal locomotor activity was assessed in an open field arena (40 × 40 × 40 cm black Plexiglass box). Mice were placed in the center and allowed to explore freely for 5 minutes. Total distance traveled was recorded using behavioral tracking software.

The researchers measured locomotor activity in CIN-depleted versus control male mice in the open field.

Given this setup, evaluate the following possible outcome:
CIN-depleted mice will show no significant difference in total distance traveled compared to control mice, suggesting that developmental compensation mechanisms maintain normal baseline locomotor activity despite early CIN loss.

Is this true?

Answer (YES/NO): YES